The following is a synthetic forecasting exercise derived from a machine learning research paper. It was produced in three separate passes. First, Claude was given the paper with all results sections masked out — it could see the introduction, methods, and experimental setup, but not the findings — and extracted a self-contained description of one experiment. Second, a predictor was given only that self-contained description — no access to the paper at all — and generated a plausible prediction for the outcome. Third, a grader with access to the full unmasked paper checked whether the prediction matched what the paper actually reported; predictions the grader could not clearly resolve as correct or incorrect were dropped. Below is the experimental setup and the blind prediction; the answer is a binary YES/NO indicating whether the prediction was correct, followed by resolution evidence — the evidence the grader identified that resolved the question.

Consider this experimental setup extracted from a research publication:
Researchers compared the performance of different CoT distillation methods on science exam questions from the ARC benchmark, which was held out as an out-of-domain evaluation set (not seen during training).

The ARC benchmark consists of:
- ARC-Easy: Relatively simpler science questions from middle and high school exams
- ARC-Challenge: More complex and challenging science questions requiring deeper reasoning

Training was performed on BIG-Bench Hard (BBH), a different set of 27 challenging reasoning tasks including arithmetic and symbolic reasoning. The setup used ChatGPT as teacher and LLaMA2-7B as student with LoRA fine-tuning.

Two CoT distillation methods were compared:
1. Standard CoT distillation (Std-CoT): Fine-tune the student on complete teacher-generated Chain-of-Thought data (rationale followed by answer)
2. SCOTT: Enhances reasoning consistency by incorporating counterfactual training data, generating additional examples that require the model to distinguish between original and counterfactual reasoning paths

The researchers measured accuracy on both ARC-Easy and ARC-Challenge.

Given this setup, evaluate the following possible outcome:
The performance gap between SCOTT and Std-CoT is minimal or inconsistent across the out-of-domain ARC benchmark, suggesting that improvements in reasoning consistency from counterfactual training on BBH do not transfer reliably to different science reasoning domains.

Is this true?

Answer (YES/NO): NO